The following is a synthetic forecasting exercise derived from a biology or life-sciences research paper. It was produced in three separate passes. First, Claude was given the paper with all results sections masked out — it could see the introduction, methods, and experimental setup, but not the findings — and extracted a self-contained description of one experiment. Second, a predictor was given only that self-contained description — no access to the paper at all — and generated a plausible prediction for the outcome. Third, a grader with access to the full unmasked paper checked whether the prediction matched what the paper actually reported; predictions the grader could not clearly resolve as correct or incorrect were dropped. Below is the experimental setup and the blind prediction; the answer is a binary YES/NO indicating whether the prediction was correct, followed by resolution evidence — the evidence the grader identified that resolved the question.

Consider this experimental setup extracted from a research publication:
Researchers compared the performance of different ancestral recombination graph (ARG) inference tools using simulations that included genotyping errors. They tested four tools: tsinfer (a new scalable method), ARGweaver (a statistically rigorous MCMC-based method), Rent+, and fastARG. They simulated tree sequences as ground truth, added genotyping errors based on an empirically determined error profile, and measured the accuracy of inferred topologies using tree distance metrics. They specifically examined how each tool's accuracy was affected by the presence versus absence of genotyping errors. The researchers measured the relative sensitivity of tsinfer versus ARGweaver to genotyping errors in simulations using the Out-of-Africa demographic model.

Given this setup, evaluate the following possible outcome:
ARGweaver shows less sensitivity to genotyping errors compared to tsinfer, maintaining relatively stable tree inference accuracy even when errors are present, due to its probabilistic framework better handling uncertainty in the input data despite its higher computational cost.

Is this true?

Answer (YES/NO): YES